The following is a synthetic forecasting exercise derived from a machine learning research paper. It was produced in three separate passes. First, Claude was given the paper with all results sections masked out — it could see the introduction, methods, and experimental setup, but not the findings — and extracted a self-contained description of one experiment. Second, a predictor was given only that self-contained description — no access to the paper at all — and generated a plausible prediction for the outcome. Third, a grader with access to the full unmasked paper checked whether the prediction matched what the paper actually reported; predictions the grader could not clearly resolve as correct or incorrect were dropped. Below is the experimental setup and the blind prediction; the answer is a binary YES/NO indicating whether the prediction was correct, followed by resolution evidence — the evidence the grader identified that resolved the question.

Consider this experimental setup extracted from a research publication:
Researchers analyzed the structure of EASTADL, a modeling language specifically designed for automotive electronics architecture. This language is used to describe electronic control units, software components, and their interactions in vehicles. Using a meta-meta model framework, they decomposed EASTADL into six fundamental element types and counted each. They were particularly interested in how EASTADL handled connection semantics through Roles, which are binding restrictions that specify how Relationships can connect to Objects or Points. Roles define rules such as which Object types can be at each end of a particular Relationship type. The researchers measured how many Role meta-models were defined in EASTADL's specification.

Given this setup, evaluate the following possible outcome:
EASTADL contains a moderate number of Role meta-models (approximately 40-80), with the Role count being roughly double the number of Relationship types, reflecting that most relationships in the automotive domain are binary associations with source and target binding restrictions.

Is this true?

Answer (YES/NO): NO